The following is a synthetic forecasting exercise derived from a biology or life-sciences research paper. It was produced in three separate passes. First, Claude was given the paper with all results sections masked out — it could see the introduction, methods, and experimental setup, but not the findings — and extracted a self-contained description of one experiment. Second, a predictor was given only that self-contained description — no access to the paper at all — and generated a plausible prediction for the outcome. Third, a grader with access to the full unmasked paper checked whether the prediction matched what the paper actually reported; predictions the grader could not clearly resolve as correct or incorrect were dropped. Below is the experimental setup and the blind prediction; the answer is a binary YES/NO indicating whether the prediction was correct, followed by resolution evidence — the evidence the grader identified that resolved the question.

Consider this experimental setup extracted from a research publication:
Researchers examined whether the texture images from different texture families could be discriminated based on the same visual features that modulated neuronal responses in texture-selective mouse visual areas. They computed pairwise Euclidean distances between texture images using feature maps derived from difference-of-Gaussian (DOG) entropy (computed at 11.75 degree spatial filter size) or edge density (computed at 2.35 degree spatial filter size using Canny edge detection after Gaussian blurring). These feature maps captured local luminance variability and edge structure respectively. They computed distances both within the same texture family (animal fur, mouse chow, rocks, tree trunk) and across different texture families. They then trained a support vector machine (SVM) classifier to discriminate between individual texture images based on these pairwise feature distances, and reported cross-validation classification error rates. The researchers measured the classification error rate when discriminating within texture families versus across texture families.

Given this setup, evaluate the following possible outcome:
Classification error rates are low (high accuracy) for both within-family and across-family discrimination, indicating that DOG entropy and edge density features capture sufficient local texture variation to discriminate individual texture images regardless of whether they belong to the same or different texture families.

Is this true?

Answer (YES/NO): NO